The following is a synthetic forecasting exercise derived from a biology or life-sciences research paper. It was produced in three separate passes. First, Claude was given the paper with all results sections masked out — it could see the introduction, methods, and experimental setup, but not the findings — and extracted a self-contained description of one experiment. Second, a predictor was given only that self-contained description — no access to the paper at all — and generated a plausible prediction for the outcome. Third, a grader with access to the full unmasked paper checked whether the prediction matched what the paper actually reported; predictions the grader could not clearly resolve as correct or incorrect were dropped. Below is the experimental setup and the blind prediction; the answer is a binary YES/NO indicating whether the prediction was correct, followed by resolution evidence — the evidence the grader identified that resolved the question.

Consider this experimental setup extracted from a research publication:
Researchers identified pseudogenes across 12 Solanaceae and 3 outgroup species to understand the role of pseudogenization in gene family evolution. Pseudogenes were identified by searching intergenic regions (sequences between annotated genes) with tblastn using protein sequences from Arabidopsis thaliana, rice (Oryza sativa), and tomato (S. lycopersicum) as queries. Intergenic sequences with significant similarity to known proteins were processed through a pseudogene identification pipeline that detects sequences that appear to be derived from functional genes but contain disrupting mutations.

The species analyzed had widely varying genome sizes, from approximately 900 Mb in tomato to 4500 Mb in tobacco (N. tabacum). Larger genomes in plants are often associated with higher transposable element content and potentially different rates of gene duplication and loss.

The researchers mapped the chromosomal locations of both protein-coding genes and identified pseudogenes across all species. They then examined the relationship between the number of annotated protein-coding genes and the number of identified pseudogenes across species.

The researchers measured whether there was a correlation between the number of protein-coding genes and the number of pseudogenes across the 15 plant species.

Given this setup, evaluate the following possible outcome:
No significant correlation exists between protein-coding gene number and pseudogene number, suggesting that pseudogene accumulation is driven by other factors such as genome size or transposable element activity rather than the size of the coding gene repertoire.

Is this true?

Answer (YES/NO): YES